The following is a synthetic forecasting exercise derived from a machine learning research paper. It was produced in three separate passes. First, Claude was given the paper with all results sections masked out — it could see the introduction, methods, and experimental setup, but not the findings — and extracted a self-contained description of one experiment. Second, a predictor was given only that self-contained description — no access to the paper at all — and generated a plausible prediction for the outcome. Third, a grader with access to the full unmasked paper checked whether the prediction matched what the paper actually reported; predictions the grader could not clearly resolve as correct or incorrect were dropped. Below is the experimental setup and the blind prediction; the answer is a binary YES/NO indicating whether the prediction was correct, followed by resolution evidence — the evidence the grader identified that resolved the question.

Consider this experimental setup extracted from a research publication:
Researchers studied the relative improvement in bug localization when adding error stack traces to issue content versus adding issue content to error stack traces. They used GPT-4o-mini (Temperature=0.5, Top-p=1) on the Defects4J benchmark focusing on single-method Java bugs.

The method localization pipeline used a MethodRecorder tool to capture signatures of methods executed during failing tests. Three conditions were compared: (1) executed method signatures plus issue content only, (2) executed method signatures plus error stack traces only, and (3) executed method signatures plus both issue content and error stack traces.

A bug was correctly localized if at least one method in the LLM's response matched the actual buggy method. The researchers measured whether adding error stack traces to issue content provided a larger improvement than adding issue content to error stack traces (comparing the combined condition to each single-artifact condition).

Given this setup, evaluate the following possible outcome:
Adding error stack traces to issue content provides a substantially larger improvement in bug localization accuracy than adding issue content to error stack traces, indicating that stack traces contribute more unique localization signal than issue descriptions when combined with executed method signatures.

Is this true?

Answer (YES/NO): NO